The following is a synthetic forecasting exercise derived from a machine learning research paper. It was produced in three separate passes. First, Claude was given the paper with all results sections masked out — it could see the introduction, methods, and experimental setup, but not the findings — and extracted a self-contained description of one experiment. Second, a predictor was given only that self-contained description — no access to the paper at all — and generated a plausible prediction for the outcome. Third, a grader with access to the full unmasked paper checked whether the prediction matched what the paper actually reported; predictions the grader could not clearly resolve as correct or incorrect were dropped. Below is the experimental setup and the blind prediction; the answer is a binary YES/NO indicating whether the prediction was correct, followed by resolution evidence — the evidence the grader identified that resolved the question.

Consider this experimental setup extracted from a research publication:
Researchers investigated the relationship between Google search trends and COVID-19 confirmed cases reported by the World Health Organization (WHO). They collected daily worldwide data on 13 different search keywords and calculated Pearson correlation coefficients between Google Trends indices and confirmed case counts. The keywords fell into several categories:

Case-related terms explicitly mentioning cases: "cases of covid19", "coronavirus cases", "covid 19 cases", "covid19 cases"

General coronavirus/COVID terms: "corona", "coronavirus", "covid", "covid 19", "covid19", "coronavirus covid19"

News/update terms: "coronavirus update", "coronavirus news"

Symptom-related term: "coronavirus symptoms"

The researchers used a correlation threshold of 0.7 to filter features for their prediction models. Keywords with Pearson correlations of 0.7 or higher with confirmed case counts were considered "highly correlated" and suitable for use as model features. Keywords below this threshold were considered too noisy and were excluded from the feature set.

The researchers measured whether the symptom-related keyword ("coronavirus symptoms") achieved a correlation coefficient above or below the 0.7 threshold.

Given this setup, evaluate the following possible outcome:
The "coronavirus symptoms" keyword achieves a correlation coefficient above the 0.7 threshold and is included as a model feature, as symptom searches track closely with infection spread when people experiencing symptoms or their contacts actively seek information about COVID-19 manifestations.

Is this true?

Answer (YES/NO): NO